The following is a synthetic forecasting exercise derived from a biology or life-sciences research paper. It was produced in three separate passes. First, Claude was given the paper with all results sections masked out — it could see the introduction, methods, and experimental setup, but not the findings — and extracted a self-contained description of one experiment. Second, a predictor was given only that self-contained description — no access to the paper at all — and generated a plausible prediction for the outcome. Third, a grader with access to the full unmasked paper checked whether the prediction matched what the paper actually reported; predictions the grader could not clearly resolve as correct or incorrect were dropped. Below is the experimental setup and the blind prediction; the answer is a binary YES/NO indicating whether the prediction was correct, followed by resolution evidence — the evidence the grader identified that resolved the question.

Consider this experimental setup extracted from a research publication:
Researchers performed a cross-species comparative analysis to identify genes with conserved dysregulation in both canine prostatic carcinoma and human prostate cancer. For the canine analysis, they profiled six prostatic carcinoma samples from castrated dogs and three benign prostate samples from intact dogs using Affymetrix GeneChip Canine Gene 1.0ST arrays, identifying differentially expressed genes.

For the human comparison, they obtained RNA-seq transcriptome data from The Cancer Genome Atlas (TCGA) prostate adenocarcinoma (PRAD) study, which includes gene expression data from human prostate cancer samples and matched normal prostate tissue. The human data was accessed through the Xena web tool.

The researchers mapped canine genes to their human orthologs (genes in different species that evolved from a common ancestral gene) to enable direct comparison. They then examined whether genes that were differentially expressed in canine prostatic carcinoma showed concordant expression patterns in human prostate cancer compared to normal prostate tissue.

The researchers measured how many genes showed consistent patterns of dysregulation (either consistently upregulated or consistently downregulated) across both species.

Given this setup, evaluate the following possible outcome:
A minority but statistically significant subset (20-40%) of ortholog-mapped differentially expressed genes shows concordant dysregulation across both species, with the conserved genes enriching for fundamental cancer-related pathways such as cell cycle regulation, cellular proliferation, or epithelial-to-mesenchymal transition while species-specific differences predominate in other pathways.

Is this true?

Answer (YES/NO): NO